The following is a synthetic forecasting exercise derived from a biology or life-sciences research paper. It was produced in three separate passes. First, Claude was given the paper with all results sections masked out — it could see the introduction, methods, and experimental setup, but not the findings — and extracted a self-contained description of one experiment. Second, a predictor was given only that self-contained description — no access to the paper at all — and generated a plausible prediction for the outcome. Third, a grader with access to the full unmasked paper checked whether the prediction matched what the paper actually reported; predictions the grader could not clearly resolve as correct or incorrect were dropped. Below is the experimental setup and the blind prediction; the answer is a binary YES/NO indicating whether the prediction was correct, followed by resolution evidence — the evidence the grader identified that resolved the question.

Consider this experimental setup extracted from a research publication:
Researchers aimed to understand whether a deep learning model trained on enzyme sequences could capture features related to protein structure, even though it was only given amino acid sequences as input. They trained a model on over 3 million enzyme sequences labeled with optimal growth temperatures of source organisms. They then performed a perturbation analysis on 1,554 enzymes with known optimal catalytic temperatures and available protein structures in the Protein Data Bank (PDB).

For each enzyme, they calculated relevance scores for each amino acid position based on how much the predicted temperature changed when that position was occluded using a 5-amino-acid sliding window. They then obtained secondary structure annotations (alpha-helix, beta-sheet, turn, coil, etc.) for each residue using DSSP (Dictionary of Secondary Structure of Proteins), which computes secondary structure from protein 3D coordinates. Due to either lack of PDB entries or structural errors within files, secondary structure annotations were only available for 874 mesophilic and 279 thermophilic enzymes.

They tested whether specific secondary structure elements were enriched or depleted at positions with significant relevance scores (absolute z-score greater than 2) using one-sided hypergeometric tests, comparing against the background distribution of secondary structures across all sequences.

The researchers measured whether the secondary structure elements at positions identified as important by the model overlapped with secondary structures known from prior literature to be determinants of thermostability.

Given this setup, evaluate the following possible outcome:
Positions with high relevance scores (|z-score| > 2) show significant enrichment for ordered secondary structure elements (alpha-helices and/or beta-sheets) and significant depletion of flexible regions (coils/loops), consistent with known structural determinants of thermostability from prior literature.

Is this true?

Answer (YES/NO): NO